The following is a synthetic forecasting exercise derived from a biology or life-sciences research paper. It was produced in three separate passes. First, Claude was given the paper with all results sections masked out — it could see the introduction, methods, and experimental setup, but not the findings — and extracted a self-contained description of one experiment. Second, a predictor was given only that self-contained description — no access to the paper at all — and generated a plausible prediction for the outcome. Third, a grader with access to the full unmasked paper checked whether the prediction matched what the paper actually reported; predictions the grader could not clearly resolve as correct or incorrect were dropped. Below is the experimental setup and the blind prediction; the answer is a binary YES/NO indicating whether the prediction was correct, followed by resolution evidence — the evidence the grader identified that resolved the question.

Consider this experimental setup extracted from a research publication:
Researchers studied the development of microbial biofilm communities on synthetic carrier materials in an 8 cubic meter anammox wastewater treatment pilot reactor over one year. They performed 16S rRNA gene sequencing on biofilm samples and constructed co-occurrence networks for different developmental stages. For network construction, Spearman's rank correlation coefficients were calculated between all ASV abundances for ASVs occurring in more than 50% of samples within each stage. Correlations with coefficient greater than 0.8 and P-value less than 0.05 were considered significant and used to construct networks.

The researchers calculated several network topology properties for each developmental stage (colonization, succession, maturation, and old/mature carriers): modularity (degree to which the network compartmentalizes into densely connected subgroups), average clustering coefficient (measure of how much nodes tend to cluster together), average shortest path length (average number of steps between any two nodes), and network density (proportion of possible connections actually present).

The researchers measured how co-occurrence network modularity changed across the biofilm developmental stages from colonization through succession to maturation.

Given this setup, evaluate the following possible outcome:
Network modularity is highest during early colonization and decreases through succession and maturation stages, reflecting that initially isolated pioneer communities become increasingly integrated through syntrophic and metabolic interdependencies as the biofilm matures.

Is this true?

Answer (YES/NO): NO